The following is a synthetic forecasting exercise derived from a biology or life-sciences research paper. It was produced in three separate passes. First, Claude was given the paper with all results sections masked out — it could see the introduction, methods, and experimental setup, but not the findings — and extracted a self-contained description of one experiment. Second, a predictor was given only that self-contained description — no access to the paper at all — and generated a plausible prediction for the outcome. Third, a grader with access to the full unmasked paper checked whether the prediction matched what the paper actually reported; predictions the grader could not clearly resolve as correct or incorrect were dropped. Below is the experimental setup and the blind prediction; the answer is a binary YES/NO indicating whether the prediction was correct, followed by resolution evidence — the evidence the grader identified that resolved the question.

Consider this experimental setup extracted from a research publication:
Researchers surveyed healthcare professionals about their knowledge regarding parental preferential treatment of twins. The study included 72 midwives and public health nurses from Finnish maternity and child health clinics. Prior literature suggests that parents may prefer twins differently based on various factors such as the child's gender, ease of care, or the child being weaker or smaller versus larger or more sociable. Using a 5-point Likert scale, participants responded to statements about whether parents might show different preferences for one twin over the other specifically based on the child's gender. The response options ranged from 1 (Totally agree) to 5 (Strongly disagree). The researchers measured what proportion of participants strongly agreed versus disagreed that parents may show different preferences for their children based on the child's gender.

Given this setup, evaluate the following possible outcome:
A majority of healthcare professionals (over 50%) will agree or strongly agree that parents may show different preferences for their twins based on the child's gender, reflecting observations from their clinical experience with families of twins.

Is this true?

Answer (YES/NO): NO